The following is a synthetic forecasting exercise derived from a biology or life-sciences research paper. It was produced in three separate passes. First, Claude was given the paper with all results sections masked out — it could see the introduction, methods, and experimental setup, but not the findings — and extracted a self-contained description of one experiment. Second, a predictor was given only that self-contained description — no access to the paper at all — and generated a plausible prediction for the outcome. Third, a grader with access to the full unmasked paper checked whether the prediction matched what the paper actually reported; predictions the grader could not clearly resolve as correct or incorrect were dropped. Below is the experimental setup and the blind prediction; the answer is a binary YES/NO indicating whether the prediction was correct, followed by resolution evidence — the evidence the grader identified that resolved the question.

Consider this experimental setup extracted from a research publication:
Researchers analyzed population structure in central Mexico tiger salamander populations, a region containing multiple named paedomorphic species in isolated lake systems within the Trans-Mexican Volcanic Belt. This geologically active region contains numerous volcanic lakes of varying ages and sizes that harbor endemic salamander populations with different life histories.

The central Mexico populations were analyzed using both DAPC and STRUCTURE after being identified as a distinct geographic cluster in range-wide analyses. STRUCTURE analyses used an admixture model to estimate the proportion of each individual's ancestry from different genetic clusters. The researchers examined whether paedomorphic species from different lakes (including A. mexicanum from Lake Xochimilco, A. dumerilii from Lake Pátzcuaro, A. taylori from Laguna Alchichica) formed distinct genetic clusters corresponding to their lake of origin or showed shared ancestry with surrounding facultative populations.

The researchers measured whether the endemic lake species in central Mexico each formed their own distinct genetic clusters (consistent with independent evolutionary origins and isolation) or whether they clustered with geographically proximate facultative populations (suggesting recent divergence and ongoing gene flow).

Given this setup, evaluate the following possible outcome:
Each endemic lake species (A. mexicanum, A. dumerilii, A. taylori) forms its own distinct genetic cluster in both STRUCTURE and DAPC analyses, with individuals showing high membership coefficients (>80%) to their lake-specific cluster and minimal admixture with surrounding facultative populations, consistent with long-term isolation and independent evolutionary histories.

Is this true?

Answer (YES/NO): NO